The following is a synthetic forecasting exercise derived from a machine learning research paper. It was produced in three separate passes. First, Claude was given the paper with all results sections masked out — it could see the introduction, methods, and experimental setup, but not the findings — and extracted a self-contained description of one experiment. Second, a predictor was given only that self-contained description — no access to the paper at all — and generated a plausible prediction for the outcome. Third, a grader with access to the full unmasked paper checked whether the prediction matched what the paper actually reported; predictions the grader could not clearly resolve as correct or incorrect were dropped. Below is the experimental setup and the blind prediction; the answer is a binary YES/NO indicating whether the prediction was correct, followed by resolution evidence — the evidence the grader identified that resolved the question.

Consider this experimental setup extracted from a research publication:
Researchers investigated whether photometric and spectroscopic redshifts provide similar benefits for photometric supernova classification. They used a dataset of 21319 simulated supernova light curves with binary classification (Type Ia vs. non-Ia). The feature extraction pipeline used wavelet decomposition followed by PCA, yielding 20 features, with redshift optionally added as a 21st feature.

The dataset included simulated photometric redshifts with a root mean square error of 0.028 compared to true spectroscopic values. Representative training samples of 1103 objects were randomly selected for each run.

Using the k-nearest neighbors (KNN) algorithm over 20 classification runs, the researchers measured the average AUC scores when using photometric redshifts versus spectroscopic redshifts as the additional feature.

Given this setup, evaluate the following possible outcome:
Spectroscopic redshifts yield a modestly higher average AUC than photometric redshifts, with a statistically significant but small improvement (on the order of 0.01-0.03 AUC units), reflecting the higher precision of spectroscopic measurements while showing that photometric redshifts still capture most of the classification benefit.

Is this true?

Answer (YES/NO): NO